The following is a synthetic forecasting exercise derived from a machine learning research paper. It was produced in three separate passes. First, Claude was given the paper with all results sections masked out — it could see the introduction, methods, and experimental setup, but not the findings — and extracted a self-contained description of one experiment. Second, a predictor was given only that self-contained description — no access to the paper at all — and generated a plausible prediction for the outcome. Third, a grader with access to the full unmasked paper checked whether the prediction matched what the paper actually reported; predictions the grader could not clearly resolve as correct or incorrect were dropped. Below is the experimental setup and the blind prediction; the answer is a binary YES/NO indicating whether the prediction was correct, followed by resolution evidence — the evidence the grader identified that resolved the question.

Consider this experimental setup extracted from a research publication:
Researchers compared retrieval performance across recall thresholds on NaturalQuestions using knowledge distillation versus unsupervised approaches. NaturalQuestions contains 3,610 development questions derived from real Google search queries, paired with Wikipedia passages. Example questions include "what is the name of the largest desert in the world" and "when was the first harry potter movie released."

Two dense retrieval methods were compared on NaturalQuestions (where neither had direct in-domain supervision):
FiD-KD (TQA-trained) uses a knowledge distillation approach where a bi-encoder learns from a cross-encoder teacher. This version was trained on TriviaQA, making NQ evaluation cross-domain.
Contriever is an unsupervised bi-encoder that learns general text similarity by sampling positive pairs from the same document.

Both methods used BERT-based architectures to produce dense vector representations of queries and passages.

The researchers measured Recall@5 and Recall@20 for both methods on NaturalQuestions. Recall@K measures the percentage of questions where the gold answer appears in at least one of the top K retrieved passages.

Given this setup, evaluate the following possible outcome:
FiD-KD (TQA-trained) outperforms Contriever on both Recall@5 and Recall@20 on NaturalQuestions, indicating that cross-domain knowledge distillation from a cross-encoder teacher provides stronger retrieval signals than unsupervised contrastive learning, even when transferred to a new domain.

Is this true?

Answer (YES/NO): YES